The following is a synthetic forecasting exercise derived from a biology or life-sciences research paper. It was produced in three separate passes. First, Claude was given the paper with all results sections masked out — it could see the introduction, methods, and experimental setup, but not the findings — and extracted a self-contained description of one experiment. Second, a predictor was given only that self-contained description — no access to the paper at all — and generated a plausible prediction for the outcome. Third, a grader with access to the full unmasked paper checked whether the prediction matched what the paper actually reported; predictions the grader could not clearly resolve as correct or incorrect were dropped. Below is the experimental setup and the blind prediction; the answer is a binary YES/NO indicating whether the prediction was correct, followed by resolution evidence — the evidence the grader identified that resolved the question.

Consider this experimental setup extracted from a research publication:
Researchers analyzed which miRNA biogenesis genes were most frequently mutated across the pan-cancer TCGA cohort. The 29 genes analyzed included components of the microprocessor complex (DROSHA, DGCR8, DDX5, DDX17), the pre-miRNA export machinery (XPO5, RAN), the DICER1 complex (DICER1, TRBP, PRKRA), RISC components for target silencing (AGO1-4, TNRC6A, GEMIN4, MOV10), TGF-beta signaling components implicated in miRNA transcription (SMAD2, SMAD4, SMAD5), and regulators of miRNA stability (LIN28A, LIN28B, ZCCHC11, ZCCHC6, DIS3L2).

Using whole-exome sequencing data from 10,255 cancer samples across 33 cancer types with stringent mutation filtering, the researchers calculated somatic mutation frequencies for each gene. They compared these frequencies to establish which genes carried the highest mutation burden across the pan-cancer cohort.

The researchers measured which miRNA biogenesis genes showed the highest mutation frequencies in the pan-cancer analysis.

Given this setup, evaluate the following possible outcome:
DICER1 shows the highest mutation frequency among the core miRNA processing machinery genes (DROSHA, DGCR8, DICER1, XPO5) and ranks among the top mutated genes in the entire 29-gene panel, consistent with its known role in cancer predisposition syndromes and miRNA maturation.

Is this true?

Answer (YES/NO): YES